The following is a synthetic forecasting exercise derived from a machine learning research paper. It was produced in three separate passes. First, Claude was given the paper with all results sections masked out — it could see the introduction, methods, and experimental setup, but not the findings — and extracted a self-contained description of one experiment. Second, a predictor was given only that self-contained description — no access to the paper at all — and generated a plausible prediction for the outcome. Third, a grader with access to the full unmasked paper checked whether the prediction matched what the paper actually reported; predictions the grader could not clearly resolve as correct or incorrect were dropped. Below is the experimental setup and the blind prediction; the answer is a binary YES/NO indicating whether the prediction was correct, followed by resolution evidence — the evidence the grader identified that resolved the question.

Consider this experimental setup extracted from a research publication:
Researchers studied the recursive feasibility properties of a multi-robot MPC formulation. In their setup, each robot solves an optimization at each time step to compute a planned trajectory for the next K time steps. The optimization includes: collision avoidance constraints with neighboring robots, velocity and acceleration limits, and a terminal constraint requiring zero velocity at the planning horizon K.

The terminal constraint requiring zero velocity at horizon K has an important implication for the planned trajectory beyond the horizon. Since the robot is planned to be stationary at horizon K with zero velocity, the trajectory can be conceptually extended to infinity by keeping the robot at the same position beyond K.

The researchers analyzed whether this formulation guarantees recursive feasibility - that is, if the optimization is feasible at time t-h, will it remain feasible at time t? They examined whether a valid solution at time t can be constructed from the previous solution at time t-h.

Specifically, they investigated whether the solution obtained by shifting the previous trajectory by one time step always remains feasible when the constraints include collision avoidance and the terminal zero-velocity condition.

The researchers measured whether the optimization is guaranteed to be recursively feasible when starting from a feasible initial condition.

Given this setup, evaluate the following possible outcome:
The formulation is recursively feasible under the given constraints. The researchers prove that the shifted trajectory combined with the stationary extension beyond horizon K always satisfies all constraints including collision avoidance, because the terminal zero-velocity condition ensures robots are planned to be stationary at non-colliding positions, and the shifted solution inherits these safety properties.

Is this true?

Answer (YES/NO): YES